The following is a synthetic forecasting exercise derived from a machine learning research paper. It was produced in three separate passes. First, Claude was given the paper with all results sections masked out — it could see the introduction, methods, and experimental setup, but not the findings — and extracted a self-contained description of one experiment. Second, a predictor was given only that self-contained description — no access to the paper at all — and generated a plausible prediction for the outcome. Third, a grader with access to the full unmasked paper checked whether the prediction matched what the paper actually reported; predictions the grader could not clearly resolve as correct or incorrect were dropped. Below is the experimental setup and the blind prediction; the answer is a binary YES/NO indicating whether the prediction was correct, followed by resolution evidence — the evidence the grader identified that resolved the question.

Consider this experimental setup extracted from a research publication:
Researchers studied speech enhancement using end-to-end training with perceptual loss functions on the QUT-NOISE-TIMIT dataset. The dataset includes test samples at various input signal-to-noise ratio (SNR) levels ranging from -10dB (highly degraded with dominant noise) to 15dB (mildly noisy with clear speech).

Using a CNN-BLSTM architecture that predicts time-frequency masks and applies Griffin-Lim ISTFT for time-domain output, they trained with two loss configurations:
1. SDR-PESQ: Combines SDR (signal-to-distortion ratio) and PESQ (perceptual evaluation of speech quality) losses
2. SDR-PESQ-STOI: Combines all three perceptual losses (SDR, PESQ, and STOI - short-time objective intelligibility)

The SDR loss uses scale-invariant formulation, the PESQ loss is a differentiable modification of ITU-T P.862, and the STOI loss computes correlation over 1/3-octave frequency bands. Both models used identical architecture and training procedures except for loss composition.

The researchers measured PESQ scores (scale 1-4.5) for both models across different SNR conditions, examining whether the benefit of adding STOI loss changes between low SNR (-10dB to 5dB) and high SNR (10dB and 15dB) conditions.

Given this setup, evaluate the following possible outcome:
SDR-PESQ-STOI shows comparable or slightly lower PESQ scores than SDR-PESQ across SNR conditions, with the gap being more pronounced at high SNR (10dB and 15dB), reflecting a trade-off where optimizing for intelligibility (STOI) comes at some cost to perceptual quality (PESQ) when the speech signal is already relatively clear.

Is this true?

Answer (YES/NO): NO